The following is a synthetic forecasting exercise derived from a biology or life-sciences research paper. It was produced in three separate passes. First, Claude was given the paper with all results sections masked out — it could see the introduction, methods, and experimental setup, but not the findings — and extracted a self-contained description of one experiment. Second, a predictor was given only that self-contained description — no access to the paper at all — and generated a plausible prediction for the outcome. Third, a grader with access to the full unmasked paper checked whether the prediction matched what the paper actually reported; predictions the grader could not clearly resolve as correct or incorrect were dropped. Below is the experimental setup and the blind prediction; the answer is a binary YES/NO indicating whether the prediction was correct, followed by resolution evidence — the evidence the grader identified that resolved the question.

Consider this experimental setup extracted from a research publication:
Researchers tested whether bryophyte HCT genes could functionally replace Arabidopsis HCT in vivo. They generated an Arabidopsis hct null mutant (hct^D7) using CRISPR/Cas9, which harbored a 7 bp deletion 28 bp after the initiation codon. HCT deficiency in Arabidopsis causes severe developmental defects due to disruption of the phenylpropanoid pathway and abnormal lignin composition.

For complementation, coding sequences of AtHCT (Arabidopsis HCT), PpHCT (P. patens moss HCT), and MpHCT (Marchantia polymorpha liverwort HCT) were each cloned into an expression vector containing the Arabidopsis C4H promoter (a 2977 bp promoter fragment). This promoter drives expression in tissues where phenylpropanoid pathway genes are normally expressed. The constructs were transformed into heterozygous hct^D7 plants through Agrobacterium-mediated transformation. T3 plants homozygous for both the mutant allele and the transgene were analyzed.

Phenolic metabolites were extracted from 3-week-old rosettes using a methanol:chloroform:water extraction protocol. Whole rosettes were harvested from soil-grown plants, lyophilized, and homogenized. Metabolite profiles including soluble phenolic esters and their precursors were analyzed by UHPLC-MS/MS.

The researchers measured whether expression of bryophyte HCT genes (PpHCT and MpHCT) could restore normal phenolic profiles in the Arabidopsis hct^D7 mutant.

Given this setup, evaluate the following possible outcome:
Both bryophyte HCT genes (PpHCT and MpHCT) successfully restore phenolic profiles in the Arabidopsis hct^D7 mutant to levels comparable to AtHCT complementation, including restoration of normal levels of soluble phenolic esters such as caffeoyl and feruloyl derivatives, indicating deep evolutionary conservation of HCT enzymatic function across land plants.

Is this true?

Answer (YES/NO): NO